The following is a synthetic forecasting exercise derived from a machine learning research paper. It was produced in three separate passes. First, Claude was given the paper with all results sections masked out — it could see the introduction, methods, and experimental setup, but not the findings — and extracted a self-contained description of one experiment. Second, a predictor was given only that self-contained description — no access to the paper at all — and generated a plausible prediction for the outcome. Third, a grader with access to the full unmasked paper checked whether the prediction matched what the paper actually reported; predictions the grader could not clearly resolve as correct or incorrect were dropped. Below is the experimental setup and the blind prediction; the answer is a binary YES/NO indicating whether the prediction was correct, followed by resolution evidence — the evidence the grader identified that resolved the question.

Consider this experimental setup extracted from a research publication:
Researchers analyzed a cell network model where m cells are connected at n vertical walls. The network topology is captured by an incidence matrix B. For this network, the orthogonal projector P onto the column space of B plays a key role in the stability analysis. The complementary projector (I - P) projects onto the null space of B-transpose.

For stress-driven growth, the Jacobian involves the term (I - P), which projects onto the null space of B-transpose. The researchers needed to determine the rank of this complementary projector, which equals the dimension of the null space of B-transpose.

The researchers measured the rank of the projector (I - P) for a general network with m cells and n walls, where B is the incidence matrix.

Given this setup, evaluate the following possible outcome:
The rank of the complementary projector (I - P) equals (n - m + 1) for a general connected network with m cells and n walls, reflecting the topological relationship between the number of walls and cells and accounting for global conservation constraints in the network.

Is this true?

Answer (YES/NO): NO